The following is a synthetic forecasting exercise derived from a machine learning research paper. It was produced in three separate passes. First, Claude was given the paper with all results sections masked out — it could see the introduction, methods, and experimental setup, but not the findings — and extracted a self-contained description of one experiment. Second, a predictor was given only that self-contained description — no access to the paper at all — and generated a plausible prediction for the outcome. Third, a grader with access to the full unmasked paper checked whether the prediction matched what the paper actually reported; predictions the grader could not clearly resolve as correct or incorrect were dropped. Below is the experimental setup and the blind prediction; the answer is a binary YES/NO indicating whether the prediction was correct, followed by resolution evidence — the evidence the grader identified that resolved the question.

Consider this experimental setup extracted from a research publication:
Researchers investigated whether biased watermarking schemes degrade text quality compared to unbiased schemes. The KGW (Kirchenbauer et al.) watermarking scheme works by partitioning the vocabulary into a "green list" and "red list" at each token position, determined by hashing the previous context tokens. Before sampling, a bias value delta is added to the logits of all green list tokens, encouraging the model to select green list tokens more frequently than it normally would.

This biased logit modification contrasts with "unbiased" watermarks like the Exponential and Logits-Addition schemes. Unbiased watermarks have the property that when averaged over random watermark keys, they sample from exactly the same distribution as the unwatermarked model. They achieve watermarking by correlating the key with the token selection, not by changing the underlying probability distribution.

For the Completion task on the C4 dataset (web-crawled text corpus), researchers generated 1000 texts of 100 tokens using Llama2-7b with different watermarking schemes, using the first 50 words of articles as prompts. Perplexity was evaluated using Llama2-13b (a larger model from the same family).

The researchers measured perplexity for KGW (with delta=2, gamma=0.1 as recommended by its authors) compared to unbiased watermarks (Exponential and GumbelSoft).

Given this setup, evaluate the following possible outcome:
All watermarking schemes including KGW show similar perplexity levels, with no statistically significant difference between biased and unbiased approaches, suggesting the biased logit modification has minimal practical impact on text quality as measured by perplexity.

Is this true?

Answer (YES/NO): NO